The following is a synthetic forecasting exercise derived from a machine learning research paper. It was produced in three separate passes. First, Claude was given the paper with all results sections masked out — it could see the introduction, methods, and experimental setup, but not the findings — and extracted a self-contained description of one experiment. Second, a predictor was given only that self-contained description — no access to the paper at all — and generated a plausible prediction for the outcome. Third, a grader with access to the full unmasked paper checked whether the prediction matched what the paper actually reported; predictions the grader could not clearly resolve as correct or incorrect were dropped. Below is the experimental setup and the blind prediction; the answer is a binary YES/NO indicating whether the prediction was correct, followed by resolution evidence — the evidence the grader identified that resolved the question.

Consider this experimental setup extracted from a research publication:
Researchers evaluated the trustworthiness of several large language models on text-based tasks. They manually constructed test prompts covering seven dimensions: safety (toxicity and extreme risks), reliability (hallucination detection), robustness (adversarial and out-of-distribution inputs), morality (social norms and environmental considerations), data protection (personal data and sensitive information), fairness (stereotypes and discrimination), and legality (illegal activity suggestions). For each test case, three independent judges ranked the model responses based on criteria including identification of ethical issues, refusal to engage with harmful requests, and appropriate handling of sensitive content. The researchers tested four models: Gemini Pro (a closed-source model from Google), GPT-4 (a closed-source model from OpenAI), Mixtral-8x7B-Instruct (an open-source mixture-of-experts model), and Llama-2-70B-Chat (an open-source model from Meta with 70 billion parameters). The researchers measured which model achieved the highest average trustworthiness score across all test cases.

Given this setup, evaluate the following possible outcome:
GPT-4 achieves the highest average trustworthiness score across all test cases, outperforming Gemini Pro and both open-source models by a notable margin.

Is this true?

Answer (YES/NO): NO